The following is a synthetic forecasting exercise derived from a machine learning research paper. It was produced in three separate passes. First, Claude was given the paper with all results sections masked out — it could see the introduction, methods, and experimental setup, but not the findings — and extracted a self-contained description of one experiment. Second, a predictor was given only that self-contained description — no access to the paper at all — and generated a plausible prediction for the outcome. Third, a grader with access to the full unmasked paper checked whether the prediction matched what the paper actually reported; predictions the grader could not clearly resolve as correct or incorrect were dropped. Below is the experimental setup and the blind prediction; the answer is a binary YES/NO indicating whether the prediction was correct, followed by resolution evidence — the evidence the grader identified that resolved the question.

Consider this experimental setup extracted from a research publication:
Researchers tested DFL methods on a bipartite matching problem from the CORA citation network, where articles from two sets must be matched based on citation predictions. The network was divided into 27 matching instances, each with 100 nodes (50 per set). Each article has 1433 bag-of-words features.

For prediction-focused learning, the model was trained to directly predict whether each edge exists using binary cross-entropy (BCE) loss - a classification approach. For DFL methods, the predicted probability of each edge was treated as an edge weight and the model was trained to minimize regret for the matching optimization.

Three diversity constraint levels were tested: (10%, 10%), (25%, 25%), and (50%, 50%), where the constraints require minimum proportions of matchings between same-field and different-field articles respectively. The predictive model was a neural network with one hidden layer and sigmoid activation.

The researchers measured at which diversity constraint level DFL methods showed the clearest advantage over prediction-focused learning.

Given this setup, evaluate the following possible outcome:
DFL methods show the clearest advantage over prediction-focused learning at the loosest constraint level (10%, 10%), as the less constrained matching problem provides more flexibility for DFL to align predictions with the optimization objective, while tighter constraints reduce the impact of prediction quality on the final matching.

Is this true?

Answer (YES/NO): NO